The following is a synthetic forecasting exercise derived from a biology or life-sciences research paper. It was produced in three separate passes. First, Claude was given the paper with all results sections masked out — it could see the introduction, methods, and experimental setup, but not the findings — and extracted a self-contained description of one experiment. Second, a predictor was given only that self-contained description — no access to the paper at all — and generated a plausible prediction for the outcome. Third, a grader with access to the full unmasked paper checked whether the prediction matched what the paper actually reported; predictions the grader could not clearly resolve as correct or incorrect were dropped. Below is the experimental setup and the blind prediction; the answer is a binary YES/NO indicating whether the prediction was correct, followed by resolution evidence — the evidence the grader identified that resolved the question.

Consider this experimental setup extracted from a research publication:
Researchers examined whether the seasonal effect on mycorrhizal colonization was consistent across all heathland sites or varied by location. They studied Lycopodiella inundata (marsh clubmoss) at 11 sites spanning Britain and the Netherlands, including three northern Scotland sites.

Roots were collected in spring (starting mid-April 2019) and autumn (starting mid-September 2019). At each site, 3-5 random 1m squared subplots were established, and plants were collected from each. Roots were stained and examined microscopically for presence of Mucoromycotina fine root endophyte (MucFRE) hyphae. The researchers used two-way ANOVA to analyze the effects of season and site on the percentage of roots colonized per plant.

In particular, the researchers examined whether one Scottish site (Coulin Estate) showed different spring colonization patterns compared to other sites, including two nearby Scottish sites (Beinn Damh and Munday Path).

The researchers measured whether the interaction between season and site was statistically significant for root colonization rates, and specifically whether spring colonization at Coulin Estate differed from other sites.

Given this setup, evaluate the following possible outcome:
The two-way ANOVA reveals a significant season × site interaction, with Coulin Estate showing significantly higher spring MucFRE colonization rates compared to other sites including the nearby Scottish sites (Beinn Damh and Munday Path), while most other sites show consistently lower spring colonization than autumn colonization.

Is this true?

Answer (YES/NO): YES